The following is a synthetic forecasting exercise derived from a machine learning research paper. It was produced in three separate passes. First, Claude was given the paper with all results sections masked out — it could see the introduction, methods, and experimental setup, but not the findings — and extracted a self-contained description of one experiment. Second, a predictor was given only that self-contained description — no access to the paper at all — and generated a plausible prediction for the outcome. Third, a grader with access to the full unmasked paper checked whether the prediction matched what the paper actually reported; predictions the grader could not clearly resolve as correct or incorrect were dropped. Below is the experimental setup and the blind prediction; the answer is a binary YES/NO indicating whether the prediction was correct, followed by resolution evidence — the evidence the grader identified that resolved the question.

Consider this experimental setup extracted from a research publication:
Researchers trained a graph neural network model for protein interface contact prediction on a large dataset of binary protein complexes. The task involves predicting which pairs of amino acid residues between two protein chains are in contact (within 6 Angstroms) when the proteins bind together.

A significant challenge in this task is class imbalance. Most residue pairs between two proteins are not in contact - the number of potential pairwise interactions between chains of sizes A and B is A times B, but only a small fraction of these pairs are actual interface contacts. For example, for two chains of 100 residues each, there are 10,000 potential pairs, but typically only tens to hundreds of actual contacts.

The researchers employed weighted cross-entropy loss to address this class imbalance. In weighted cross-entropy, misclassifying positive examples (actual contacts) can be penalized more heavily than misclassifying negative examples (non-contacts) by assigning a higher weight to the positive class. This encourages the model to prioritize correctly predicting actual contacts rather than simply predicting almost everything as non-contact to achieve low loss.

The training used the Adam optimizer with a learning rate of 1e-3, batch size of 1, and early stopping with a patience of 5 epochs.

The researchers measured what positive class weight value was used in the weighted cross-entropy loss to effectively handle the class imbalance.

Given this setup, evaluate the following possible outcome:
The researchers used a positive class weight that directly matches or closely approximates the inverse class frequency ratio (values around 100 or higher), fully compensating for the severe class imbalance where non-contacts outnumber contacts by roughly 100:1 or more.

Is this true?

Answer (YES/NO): NO